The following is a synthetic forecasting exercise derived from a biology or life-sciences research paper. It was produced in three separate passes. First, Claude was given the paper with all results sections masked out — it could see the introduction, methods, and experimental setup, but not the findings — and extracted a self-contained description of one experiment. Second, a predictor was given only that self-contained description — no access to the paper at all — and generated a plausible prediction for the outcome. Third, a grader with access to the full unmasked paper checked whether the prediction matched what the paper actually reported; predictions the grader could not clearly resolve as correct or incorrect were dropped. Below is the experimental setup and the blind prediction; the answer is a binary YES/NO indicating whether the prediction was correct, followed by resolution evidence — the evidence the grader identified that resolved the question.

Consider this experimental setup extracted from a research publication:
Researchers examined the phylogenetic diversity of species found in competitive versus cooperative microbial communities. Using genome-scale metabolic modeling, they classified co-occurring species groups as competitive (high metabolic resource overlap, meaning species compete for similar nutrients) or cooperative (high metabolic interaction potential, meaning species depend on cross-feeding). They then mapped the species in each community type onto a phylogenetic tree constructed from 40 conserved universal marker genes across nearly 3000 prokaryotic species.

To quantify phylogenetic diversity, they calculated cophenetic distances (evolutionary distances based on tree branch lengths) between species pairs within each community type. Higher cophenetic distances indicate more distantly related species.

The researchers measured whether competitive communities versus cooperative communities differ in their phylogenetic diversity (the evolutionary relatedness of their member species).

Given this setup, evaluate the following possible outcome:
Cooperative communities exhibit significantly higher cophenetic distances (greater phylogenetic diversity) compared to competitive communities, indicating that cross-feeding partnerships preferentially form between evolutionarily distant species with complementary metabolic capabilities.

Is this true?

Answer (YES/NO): YES